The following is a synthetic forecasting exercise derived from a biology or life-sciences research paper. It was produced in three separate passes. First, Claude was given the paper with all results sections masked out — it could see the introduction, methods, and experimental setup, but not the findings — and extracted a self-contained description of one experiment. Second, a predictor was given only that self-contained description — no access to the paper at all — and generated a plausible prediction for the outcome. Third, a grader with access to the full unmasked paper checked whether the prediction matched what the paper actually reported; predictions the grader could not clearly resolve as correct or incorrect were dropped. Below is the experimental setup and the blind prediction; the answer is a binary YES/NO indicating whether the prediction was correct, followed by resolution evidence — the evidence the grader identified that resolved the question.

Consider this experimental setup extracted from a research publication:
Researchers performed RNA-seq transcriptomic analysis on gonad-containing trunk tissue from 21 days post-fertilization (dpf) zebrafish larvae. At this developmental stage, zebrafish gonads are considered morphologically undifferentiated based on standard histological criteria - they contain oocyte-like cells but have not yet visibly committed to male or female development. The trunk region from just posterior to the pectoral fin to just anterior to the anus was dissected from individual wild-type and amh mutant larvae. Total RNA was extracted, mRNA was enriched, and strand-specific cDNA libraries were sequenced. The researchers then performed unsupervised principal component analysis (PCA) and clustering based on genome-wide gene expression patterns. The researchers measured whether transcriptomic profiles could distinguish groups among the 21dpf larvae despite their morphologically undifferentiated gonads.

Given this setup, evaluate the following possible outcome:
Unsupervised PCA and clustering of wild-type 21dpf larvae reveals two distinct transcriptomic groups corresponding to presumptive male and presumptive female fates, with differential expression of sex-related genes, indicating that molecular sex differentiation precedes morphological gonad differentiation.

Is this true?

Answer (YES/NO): YES